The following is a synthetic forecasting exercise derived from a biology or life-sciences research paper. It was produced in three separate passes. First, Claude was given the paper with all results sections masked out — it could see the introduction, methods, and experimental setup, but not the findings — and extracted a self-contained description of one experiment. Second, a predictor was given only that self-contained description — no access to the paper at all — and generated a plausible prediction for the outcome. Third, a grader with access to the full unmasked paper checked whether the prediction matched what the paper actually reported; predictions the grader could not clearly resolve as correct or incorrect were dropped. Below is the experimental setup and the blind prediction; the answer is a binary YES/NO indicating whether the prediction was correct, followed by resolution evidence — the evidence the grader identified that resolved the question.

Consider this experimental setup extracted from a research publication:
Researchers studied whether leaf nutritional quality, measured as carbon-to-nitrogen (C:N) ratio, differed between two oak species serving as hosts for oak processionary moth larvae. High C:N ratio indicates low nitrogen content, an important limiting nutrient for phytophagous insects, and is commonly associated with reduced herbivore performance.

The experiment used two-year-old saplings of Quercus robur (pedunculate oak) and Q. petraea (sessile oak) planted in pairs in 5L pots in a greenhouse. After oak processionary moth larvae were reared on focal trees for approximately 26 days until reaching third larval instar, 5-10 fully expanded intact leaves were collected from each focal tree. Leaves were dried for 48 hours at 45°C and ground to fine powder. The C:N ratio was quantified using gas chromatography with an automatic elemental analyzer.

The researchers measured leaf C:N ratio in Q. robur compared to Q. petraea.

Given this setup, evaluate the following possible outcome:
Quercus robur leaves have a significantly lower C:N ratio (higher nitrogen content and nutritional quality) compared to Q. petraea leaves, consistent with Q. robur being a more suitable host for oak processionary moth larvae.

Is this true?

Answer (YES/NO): NO